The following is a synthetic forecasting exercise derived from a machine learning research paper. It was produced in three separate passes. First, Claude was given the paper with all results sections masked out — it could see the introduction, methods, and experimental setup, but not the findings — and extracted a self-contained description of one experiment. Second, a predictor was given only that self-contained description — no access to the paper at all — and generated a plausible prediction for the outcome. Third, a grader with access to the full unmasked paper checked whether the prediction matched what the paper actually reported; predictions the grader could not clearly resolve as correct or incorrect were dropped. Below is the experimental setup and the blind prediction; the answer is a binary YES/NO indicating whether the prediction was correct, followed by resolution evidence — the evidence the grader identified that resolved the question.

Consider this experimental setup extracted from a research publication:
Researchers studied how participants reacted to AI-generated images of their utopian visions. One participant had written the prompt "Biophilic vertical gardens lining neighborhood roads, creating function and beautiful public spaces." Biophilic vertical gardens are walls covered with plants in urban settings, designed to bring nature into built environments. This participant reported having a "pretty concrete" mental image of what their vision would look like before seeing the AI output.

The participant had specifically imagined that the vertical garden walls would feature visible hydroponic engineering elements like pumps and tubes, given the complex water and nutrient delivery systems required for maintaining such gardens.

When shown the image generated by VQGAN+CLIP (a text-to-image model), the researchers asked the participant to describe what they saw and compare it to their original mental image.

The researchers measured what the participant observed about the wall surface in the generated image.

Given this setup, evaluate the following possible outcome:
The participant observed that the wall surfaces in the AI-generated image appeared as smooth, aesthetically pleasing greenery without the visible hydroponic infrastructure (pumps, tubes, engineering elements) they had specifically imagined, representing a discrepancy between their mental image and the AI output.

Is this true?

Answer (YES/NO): NO